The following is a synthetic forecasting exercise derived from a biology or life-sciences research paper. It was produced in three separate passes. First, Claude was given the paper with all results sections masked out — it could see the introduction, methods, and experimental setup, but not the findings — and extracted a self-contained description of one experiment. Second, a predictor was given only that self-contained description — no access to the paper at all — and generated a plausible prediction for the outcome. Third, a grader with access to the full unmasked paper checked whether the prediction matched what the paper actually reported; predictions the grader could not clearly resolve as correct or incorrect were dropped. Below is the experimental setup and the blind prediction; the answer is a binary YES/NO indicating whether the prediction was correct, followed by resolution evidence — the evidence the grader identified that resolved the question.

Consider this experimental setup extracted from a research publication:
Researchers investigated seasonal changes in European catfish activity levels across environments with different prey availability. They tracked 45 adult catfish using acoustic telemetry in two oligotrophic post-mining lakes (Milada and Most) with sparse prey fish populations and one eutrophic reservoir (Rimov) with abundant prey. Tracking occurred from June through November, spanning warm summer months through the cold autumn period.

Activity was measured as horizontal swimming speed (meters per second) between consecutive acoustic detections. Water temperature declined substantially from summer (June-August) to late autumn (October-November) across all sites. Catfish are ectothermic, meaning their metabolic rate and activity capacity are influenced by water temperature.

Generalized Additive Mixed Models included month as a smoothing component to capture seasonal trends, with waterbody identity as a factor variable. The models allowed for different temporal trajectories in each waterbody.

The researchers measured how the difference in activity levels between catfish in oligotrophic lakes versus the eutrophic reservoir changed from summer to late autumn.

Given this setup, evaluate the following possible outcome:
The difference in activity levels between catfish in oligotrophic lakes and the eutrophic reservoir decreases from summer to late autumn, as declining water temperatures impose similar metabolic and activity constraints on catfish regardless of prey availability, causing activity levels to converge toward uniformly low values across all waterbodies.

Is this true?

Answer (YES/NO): YES